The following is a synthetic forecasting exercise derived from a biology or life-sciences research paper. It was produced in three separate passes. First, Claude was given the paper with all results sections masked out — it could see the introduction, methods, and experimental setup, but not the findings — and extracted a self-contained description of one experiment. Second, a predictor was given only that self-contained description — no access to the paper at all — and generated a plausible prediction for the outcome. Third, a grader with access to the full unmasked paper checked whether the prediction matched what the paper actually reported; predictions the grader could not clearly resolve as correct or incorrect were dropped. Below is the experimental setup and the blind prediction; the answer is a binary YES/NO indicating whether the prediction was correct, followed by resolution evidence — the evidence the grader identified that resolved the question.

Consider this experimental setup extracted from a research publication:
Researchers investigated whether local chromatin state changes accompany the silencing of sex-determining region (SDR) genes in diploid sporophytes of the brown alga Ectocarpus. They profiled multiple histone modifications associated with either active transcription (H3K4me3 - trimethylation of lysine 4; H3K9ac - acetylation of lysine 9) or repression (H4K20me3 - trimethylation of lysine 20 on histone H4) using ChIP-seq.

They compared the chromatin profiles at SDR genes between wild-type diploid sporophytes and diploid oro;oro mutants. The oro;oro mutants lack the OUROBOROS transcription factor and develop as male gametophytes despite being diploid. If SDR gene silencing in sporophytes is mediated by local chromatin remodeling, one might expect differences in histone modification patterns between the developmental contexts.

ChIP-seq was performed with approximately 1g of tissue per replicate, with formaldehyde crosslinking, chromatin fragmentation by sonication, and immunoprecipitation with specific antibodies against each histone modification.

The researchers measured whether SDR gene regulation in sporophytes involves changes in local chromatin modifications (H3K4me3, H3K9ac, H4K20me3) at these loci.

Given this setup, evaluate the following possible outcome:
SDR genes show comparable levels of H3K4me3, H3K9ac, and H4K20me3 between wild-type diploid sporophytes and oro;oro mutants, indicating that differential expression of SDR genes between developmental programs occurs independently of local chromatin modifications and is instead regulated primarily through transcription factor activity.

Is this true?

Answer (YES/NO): YES